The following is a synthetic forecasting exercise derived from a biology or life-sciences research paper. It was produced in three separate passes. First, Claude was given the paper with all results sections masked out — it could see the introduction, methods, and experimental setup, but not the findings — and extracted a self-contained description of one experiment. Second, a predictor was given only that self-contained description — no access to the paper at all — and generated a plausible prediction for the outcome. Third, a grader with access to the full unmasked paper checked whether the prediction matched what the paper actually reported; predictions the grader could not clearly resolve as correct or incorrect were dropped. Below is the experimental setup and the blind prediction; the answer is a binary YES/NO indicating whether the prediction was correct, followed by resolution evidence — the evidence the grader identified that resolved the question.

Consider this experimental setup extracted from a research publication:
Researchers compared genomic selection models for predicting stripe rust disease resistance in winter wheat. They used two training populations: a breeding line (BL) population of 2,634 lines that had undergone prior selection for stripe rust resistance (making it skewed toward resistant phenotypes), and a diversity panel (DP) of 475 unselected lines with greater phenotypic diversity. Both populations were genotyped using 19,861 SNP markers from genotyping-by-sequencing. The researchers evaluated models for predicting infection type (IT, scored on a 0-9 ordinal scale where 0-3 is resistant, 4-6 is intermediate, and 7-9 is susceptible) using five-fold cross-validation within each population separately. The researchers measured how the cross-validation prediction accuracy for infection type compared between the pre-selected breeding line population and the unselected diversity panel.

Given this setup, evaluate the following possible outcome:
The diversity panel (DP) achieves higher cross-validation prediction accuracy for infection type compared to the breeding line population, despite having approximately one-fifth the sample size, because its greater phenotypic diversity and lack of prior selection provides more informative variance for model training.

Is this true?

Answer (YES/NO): NO